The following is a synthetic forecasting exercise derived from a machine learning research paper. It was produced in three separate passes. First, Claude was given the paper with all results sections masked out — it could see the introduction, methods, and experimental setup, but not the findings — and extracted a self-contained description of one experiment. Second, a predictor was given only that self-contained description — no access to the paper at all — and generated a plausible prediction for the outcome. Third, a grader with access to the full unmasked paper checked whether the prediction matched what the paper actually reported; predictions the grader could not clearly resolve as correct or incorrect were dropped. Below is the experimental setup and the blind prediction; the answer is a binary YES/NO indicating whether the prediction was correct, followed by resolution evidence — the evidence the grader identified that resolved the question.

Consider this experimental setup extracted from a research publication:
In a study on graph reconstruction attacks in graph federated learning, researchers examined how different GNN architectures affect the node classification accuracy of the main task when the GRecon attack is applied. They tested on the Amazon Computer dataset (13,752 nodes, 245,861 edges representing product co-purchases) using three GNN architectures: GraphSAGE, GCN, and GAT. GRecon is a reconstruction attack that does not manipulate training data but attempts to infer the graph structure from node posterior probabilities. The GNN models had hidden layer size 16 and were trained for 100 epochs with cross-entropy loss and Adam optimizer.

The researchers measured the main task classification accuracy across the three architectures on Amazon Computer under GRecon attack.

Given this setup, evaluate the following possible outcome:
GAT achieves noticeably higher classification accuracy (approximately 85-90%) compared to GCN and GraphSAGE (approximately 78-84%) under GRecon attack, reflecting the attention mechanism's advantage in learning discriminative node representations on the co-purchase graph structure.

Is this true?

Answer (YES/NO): NO